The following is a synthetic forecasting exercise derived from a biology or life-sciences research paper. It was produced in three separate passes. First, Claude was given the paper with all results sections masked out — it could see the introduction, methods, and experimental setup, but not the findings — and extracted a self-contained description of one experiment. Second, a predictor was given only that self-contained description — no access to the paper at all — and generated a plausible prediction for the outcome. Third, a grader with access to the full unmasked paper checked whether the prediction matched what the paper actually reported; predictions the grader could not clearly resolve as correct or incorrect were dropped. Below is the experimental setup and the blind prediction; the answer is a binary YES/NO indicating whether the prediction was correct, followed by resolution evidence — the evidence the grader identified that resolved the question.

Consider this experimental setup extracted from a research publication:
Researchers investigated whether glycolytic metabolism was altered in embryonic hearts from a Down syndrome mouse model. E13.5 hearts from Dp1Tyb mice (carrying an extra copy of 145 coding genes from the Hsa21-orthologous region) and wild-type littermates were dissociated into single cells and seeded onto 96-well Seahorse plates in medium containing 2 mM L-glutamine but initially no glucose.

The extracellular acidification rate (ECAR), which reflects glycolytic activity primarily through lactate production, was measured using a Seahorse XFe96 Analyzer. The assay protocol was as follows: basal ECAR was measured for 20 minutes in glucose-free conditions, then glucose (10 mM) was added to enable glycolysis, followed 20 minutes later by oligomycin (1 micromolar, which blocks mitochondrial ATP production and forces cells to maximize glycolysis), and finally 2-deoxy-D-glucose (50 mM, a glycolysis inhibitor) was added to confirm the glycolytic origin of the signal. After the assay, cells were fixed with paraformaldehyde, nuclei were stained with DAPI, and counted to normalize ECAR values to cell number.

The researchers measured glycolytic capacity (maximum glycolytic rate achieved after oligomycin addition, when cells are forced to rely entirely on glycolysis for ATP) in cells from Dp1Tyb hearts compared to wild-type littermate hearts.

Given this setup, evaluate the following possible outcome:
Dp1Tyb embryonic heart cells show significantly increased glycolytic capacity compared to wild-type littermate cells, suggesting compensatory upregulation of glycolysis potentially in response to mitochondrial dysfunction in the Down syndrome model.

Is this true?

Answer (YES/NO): YES